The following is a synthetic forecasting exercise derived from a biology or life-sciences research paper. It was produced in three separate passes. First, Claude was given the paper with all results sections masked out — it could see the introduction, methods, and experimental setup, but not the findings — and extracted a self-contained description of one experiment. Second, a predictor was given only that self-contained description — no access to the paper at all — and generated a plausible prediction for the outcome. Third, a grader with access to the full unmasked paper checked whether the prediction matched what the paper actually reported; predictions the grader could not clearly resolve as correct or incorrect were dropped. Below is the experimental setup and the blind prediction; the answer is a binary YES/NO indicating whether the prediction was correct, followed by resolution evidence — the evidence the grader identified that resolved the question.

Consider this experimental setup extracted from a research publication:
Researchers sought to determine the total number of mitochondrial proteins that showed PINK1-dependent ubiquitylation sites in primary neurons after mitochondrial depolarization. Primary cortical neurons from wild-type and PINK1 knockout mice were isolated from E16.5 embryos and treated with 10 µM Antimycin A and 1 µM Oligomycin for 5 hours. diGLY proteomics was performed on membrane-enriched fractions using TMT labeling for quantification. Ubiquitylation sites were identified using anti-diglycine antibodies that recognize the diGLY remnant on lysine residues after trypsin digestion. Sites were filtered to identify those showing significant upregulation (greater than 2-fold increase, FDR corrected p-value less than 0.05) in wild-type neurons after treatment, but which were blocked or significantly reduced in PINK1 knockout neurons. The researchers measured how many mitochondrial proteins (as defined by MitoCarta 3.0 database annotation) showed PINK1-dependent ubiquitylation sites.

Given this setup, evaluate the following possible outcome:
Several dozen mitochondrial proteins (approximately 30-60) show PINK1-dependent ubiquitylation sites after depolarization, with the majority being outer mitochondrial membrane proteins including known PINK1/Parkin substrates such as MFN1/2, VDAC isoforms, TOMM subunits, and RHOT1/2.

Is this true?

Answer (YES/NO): YES